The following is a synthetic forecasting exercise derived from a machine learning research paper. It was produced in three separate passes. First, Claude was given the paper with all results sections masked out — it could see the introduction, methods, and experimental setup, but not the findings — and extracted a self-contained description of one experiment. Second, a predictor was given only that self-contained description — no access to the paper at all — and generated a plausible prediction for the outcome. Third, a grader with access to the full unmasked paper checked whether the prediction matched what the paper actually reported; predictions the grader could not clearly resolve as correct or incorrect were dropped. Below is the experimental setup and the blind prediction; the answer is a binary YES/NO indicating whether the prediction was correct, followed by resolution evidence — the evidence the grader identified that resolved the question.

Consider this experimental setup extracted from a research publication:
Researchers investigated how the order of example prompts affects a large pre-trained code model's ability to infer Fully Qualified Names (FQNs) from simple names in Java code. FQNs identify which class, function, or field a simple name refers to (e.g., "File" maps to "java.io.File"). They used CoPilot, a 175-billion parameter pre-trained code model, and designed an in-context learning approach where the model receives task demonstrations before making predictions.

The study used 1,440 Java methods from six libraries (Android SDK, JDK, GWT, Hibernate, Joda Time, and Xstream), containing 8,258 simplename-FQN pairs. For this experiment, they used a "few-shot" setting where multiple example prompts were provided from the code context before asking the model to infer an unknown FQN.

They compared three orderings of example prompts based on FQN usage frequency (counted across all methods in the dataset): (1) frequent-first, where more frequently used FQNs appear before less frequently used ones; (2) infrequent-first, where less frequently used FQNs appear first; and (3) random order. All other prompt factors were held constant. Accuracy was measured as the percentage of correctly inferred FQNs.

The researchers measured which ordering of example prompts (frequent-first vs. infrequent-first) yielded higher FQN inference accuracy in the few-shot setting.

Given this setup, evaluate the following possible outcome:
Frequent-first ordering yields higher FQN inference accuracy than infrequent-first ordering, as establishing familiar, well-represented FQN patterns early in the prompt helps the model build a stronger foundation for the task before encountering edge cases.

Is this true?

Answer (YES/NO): NO